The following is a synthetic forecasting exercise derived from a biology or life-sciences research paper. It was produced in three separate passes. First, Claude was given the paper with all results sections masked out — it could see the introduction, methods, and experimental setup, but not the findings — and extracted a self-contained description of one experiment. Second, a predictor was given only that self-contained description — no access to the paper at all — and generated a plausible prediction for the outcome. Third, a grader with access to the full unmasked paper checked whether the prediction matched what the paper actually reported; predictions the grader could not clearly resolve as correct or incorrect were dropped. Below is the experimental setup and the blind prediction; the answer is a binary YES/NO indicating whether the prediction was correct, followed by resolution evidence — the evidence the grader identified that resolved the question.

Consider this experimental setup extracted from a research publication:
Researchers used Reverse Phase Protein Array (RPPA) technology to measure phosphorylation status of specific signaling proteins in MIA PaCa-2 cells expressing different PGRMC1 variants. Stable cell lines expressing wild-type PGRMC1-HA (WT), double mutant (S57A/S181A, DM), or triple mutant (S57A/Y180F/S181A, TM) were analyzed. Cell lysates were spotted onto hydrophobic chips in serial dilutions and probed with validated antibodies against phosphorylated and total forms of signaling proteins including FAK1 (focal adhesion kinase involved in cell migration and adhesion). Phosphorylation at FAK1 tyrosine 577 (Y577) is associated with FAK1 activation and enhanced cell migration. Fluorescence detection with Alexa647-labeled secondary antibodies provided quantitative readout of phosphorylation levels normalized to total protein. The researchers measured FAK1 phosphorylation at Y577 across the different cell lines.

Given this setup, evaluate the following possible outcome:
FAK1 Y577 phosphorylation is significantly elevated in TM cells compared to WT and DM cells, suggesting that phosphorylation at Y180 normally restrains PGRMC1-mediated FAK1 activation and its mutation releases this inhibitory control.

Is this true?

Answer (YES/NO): NO